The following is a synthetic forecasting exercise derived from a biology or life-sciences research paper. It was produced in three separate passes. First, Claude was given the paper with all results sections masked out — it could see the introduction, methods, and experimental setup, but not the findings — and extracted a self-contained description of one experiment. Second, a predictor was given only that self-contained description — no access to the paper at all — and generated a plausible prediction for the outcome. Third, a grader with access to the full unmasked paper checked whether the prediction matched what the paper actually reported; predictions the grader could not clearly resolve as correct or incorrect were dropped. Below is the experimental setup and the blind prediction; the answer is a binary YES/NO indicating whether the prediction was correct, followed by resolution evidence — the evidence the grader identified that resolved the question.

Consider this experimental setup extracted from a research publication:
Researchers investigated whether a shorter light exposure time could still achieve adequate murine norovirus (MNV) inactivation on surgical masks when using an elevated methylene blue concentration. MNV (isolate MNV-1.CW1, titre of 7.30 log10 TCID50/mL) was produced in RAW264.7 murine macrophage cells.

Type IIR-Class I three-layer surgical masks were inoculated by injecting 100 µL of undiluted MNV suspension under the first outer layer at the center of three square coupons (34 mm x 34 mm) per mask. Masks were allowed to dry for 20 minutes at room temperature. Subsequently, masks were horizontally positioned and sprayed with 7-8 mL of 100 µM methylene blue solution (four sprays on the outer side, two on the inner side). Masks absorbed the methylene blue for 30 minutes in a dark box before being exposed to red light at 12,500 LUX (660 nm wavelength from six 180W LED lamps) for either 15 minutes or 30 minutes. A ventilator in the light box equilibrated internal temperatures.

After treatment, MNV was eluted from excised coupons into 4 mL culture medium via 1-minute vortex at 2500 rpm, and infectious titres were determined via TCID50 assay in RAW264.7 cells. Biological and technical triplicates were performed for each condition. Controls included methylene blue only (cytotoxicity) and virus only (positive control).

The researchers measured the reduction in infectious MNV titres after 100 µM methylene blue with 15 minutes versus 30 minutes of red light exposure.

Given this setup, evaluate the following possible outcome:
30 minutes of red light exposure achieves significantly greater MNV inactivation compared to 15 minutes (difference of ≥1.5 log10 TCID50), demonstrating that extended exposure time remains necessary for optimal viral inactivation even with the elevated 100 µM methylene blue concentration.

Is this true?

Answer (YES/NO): NO